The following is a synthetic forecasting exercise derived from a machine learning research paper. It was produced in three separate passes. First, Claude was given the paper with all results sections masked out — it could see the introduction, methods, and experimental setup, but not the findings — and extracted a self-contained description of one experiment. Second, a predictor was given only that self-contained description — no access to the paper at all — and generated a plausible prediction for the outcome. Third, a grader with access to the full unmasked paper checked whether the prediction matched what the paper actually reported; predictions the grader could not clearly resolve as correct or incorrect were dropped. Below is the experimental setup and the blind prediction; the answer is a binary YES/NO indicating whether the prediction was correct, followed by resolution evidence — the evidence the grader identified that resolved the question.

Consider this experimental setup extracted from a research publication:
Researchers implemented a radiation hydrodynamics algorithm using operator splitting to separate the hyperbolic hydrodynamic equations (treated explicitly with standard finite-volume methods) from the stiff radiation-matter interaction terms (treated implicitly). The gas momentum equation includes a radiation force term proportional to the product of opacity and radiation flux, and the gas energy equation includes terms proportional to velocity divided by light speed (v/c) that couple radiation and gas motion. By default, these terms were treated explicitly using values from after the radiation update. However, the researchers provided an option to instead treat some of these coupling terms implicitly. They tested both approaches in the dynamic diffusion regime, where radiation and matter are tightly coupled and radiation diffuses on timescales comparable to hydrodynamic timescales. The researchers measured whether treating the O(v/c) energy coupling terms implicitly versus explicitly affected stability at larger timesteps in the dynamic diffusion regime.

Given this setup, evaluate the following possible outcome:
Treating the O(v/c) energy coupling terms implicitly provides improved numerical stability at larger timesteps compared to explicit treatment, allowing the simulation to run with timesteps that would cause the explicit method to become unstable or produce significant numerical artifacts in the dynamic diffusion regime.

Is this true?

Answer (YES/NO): YES